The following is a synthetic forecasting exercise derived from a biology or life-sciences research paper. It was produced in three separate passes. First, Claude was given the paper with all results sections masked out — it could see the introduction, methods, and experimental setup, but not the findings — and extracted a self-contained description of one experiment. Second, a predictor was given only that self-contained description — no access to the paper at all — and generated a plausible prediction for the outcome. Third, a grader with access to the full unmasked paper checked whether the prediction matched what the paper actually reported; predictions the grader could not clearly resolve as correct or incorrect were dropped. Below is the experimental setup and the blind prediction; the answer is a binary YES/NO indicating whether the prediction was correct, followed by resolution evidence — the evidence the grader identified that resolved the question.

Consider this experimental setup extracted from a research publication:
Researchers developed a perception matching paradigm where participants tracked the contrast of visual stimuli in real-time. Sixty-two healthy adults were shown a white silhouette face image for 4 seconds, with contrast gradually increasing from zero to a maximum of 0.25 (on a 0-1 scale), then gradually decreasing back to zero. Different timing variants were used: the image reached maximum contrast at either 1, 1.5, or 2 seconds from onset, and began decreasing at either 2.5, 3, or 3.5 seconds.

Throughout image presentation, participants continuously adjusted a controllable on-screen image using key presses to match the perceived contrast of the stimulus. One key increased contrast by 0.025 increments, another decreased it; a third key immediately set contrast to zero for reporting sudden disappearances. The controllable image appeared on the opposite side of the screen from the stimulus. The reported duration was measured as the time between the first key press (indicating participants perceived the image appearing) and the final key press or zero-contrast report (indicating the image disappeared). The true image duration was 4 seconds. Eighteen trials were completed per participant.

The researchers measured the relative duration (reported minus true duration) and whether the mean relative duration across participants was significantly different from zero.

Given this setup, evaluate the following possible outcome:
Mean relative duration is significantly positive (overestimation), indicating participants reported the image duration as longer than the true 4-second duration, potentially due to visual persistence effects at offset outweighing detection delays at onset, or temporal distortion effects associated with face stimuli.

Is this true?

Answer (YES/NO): NO